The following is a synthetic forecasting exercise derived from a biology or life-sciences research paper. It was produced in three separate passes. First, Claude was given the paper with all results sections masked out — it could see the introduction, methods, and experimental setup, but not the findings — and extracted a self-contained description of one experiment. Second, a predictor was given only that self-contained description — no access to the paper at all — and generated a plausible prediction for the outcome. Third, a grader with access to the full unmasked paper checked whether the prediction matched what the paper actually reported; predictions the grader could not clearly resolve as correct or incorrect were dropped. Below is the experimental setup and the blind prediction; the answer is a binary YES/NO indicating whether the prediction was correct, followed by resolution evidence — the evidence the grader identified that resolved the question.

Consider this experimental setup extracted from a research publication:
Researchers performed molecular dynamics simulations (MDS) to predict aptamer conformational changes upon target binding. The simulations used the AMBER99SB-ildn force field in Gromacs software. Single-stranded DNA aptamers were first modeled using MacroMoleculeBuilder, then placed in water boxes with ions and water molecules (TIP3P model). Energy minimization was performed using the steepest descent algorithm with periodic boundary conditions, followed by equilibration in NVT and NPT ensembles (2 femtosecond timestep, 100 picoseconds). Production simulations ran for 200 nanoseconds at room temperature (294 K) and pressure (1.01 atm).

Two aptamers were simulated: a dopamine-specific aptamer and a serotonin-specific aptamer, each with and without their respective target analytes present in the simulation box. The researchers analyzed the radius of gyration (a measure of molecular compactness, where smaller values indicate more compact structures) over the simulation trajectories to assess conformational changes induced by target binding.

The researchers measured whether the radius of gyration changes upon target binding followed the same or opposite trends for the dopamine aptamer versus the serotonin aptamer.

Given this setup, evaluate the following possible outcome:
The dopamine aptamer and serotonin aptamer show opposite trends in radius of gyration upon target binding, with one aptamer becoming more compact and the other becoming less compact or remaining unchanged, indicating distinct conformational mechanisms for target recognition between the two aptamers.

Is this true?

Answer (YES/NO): YES